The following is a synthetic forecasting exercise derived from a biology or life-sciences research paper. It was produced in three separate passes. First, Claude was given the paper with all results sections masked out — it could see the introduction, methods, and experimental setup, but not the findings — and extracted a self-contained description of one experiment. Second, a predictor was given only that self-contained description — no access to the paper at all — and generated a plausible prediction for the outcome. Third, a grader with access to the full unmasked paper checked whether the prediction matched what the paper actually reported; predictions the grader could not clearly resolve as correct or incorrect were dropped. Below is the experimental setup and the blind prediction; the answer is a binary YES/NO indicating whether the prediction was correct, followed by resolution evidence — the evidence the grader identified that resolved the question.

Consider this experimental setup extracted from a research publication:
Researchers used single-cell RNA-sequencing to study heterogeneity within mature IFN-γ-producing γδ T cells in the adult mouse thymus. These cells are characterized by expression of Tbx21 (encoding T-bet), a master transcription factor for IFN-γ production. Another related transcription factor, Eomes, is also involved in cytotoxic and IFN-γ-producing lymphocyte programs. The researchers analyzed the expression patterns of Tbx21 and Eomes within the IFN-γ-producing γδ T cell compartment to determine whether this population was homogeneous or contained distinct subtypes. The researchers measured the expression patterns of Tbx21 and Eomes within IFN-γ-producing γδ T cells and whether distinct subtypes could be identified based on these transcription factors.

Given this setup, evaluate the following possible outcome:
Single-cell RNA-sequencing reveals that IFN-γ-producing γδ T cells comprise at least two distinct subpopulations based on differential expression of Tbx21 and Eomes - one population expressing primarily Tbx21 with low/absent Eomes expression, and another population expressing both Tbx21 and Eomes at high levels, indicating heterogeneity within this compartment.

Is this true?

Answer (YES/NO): NO